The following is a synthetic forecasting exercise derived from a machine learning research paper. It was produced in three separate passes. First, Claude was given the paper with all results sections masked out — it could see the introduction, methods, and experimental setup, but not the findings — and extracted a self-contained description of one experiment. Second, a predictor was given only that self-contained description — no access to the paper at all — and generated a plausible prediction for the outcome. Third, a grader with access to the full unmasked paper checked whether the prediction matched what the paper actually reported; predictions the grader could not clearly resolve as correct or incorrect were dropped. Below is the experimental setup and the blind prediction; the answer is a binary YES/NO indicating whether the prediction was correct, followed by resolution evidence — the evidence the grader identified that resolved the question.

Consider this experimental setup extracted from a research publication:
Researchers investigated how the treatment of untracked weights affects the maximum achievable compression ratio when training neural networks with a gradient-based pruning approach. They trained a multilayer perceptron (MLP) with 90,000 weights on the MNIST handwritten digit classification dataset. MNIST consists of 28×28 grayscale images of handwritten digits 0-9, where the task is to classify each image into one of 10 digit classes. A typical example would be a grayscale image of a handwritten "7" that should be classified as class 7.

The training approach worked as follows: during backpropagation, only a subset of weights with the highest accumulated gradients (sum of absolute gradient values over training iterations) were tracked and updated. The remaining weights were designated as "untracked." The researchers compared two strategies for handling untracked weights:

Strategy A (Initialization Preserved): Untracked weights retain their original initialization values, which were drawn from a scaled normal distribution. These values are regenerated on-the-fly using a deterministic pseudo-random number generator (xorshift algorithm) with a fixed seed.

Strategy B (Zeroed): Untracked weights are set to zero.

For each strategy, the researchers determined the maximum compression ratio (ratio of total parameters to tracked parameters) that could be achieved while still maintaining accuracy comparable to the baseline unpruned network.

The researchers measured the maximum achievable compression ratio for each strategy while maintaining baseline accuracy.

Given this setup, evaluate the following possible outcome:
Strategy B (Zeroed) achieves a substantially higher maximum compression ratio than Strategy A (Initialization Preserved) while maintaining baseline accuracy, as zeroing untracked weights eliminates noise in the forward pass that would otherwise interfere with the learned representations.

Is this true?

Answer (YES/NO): NO